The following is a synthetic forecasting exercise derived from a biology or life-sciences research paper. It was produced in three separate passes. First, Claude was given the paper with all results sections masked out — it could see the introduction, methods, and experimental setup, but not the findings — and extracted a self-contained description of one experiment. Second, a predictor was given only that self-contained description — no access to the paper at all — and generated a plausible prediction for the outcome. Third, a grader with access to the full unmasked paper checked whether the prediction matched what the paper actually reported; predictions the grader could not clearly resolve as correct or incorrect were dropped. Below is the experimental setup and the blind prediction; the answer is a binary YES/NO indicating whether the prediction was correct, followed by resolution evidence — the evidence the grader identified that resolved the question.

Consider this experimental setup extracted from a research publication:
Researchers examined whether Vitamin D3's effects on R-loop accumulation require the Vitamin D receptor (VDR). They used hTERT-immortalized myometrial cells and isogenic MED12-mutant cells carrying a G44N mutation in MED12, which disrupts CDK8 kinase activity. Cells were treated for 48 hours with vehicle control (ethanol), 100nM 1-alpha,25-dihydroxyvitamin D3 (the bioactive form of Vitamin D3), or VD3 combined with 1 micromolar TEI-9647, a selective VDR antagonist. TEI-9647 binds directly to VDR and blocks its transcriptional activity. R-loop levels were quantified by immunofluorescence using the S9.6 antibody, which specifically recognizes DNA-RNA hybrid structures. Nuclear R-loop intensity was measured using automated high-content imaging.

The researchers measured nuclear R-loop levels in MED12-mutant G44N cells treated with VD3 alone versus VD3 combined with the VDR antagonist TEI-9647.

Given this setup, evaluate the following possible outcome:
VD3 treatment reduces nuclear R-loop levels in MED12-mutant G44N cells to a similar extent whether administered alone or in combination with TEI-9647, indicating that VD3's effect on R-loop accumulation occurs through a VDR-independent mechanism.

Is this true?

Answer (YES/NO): NO